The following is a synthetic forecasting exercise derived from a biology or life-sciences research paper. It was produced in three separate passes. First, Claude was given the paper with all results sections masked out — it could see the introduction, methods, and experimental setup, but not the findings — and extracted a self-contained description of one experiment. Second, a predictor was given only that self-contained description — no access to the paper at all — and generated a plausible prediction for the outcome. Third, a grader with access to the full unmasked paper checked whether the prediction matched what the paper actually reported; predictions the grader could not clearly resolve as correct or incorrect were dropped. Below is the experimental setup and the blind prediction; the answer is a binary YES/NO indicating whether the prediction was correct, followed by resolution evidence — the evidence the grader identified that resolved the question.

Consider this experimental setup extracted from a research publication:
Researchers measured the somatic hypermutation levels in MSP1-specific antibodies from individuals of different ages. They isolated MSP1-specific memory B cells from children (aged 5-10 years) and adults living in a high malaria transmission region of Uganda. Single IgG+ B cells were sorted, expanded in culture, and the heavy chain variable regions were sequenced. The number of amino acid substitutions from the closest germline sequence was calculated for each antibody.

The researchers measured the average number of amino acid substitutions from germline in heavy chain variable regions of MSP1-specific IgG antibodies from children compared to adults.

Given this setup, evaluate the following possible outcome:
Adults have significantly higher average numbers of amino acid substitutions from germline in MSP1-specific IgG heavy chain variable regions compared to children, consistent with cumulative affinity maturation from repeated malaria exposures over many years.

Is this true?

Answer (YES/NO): NO